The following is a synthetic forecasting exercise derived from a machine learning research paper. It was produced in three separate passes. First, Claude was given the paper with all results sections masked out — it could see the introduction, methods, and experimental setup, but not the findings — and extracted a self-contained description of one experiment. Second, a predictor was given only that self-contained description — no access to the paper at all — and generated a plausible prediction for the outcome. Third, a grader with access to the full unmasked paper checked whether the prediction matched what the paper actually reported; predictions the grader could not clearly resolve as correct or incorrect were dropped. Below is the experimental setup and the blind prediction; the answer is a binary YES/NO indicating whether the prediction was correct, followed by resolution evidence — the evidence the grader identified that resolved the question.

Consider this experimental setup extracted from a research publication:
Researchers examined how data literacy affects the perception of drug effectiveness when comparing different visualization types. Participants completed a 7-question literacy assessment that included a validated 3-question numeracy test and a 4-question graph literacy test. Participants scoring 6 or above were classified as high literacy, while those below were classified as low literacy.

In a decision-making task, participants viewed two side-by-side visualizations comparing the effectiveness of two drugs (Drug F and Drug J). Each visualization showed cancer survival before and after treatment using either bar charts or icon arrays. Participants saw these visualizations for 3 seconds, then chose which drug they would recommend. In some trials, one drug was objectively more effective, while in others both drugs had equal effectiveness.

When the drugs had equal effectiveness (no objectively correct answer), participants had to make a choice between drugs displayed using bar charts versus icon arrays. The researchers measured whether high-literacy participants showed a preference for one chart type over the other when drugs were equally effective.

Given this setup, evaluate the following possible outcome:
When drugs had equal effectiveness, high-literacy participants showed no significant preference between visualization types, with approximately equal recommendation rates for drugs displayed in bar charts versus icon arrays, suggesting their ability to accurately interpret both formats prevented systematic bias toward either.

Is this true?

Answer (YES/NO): NO